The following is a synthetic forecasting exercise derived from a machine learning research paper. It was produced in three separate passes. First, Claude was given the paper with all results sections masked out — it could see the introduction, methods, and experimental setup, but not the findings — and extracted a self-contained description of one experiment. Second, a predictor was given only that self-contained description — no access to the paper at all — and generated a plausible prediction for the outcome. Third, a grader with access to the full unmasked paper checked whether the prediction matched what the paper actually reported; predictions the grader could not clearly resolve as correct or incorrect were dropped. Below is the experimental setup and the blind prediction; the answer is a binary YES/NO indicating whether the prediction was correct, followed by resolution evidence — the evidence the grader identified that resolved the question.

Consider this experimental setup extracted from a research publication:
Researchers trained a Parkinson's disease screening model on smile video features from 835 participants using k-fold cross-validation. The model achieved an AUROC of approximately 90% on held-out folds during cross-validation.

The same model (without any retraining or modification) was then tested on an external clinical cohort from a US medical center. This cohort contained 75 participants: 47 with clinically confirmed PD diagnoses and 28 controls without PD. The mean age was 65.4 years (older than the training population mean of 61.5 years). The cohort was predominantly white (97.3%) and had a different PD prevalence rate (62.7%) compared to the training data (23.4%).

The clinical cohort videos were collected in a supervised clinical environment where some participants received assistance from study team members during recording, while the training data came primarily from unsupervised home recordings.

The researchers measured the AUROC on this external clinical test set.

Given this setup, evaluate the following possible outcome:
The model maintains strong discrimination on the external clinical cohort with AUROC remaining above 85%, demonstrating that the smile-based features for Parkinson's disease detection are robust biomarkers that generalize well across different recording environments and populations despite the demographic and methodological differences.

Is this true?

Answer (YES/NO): NO